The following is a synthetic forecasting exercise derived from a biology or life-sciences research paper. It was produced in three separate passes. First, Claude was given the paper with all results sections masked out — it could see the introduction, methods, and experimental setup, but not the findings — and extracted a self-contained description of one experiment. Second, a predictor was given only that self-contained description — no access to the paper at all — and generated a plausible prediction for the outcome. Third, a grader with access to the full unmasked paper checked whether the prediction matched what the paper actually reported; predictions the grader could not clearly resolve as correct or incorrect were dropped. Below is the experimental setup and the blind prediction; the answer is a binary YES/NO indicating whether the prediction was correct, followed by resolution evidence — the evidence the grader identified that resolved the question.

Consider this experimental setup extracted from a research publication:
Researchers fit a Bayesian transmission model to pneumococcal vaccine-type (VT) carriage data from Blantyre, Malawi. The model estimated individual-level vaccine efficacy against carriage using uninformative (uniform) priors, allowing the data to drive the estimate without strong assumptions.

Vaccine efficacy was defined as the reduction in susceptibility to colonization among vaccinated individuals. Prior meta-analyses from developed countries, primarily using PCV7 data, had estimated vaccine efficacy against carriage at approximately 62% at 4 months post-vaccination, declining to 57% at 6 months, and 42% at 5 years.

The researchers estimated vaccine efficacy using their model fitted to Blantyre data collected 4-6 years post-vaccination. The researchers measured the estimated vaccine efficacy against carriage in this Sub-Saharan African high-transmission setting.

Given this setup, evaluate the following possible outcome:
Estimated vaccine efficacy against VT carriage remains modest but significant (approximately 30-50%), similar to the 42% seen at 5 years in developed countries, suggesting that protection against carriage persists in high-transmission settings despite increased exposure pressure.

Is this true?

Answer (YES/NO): NO